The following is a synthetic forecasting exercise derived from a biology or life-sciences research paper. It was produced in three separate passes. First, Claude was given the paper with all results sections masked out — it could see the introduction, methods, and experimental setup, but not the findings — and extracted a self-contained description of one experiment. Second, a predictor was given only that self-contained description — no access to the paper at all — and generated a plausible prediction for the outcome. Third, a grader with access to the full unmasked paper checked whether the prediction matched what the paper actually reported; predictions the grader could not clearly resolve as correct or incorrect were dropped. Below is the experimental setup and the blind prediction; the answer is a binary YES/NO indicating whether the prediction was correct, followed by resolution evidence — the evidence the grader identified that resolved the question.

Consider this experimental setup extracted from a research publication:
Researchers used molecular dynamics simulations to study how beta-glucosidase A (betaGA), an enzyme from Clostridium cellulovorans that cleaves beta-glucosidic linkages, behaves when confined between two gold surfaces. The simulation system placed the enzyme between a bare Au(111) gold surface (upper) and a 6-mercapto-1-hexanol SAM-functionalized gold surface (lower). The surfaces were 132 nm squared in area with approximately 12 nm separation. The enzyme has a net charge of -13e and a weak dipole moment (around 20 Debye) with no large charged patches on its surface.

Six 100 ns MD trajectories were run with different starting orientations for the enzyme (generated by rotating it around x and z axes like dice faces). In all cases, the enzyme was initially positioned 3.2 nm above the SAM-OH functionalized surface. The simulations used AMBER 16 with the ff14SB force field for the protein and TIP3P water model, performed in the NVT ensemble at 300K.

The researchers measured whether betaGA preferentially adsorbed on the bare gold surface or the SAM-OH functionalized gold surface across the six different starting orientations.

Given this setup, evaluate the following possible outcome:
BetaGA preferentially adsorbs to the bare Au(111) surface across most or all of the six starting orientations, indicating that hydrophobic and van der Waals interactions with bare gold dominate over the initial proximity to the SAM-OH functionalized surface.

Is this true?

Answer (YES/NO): NO